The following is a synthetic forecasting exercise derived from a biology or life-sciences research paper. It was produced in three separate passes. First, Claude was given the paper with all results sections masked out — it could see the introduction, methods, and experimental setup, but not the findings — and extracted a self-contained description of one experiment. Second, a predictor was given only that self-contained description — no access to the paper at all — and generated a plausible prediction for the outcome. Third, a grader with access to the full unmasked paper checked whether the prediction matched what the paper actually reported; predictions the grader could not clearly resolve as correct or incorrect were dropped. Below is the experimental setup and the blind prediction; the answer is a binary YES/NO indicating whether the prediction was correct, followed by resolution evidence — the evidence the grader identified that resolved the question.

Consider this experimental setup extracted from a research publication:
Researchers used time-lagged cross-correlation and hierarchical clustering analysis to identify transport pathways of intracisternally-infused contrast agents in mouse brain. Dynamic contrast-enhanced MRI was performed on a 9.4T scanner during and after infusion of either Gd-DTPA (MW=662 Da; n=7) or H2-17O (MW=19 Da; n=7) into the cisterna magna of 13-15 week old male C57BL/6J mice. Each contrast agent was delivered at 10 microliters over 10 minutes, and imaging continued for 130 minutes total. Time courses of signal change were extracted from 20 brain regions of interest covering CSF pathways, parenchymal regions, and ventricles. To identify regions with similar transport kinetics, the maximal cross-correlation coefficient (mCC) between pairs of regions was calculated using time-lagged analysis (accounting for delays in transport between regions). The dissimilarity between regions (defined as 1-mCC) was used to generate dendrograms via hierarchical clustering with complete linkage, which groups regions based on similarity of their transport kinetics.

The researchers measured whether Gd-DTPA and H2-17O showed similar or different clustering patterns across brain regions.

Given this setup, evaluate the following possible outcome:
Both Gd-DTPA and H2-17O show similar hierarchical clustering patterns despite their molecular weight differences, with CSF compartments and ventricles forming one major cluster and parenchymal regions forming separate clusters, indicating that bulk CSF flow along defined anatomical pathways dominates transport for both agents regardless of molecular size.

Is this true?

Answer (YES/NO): NO